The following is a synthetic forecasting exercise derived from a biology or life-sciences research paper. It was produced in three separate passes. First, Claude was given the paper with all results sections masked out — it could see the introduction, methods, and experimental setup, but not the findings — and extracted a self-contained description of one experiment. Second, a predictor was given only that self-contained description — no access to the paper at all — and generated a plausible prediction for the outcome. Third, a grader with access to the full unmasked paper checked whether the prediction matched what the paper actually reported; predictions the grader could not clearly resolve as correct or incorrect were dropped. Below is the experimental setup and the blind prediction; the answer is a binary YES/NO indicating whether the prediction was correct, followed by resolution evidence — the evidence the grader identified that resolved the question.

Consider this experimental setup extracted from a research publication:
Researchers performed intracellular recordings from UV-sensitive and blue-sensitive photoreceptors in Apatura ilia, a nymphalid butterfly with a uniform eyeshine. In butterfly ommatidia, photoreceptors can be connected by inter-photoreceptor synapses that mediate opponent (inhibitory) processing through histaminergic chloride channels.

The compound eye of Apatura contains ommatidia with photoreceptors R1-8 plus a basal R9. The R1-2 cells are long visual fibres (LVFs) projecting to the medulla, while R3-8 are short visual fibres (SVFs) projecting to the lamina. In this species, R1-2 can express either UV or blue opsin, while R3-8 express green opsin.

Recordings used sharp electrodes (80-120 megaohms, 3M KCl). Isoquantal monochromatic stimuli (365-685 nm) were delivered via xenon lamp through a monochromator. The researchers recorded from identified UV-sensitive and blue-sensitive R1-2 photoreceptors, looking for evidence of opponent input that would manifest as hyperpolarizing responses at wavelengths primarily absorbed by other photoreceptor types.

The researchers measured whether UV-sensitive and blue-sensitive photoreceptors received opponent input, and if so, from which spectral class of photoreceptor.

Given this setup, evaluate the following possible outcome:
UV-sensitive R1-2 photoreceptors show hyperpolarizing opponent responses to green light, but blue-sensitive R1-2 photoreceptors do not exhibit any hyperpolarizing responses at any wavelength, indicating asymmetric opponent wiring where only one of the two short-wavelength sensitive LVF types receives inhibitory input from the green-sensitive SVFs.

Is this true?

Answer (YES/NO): NO